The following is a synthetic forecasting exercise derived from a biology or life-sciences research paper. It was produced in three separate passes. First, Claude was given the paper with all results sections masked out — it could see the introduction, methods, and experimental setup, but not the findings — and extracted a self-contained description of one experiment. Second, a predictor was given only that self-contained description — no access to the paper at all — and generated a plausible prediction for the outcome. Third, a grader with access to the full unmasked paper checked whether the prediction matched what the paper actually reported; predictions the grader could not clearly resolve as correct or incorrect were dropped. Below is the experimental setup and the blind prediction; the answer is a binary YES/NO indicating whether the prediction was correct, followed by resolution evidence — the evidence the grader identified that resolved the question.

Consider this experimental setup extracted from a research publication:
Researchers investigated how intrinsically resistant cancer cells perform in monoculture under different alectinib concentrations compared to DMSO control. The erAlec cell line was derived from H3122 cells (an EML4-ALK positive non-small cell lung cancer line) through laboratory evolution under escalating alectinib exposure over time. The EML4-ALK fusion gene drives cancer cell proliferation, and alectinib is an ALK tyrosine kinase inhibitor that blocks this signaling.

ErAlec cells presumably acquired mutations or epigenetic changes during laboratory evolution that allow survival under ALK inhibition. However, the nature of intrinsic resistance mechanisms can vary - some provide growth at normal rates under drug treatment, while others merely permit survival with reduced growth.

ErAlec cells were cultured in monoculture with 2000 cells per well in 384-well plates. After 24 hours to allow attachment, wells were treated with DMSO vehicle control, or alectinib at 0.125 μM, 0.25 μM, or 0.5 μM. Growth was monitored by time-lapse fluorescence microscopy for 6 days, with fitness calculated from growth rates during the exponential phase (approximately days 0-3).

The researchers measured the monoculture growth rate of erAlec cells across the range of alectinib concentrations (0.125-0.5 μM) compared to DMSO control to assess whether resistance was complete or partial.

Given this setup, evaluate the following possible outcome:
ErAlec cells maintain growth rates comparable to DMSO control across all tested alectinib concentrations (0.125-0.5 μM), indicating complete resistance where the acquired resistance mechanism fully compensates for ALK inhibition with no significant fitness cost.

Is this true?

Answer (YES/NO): NO